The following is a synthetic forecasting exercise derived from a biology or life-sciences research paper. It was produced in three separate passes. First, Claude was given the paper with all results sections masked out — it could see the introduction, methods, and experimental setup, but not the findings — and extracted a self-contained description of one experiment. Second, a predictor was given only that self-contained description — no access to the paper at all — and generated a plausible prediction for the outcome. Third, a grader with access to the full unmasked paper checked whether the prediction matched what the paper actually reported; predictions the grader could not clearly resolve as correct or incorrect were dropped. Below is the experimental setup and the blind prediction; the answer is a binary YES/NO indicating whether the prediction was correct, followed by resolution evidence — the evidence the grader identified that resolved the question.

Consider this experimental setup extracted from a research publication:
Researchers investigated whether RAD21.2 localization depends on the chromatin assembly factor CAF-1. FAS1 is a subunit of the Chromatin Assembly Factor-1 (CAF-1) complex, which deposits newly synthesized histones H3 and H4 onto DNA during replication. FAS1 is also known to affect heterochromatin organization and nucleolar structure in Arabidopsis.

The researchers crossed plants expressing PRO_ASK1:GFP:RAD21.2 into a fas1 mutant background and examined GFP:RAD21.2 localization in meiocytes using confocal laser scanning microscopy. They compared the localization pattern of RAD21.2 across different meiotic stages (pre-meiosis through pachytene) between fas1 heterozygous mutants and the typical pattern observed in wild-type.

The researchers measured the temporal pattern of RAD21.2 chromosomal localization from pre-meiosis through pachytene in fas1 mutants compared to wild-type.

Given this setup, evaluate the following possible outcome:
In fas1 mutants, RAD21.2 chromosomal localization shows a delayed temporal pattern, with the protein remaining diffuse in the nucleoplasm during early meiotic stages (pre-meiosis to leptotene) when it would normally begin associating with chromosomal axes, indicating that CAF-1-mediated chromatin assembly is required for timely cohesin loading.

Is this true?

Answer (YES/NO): NO